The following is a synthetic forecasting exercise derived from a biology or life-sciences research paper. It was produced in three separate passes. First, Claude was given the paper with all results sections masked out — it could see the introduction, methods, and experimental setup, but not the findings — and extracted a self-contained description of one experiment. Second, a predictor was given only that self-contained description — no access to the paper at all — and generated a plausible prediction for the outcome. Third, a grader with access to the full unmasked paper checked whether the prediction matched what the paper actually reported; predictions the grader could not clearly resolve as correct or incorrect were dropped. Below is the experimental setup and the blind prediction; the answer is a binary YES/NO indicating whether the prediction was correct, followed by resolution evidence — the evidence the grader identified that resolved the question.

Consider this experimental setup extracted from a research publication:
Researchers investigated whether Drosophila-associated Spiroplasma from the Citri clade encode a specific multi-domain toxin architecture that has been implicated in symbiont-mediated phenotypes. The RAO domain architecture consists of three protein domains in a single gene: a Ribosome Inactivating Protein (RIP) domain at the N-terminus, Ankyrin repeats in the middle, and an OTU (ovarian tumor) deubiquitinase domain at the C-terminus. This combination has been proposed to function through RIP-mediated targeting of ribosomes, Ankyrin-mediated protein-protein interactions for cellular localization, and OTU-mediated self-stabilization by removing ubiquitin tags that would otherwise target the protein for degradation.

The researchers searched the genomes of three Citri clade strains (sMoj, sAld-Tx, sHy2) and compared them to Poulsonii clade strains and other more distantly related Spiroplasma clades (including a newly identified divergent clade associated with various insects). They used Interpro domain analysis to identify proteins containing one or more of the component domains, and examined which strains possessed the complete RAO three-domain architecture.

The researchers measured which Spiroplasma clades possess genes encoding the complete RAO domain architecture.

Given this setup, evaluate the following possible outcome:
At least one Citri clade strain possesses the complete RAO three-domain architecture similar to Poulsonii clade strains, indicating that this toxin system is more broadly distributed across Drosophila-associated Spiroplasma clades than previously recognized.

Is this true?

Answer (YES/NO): YES